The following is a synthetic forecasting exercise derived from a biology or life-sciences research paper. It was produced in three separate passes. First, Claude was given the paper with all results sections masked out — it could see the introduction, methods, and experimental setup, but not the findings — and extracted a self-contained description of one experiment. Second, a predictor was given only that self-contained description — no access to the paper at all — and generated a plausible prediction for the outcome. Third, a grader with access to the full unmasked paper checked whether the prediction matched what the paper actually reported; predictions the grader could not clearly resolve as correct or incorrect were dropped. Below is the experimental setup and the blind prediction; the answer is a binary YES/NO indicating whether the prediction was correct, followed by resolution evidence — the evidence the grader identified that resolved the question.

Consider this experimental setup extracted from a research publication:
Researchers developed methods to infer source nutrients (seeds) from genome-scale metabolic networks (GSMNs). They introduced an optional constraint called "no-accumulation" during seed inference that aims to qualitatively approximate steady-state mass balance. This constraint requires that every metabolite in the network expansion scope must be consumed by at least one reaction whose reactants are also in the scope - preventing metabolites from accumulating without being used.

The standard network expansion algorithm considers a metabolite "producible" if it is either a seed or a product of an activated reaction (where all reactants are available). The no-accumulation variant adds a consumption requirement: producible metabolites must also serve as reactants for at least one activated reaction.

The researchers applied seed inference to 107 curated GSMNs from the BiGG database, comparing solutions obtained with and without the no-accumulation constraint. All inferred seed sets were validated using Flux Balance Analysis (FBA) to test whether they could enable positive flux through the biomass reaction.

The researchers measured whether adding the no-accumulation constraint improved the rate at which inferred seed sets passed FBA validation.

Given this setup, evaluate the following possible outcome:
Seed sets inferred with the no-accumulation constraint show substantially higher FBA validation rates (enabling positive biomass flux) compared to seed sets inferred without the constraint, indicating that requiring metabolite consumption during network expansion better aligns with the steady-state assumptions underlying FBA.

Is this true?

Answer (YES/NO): NO